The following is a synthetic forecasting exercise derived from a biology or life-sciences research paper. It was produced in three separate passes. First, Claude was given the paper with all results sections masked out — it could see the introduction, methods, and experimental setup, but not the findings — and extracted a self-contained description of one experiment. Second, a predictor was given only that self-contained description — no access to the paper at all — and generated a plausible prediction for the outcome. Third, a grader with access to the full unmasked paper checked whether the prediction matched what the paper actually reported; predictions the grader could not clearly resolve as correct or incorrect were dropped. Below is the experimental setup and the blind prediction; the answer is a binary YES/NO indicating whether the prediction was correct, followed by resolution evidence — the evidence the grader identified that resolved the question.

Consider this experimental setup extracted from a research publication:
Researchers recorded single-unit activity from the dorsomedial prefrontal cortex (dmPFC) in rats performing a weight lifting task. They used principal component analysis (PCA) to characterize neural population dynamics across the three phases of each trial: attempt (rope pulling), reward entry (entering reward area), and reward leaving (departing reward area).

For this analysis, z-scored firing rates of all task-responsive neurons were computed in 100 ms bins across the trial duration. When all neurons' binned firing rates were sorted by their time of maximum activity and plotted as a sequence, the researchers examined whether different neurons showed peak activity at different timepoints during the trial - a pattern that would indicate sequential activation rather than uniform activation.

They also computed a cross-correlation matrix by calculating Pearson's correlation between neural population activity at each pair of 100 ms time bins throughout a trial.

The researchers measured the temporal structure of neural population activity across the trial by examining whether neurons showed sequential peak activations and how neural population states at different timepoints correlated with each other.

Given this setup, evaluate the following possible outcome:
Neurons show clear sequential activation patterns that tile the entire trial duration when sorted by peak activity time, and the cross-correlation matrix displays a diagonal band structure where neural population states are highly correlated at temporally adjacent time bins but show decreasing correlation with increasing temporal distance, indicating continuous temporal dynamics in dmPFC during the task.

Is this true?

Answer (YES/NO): NO